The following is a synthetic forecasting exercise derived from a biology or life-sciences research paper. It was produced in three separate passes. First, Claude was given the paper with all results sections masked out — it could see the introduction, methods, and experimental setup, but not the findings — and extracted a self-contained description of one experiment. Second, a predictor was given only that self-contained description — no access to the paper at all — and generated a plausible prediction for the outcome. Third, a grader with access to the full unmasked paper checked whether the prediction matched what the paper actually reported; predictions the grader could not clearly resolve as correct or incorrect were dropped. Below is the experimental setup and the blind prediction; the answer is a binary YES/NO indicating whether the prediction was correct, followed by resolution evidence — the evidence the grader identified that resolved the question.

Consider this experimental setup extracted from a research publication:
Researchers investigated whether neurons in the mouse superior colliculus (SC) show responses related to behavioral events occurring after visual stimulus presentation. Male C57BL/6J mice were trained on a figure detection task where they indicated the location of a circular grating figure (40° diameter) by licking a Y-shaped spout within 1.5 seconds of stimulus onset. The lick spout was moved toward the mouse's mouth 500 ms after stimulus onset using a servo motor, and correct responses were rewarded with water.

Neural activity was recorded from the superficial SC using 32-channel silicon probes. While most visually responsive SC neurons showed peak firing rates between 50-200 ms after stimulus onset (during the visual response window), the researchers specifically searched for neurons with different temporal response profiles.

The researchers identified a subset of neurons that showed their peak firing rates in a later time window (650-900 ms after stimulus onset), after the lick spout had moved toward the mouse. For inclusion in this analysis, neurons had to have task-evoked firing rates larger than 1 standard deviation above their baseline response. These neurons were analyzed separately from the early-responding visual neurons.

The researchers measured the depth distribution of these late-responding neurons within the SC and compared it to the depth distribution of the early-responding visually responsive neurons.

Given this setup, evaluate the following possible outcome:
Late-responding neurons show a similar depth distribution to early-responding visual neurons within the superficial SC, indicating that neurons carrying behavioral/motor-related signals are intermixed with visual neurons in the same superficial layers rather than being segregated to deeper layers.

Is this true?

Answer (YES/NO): NO